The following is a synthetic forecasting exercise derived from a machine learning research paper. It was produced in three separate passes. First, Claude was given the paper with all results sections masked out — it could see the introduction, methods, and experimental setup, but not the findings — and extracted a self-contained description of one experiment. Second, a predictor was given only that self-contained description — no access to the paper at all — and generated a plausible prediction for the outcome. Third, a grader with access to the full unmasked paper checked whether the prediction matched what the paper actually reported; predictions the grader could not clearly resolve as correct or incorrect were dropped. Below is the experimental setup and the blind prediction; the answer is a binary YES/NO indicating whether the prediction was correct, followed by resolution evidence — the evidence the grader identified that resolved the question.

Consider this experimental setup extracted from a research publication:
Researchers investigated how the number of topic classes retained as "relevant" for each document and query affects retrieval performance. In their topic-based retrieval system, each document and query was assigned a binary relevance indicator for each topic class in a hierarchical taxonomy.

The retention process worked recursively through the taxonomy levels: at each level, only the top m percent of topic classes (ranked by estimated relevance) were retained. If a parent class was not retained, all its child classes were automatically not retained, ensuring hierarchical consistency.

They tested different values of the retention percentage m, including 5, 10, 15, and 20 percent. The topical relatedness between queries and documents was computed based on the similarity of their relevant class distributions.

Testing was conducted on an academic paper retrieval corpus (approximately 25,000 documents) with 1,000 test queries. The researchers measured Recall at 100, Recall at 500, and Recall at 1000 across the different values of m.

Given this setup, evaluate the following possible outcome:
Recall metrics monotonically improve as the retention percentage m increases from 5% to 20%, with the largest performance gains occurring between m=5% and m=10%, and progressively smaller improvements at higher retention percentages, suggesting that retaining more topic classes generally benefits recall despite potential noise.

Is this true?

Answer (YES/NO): NO